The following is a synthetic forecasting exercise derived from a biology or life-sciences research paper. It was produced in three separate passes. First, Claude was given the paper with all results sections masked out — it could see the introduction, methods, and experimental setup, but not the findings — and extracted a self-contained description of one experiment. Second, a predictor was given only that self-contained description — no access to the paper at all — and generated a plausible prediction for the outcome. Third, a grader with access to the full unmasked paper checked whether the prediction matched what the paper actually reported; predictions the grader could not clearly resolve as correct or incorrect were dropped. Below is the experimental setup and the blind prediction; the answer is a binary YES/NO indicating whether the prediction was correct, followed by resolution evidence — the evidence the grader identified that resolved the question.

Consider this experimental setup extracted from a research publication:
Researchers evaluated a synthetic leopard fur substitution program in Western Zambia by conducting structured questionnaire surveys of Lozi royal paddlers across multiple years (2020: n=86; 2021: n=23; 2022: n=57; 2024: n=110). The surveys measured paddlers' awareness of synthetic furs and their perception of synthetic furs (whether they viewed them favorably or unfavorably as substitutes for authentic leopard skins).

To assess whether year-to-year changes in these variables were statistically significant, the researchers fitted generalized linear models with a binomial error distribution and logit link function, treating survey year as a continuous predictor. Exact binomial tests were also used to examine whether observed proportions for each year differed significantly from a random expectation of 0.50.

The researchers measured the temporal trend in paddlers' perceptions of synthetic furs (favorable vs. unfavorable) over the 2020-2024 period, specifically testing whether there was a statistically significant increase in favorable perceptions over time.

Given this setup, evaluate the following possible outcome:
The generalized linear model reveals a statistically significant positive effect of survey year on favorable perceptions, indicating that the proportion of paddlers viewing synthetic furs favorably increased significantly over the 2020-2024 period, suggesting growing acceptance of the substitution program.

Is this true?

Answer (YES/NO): YES